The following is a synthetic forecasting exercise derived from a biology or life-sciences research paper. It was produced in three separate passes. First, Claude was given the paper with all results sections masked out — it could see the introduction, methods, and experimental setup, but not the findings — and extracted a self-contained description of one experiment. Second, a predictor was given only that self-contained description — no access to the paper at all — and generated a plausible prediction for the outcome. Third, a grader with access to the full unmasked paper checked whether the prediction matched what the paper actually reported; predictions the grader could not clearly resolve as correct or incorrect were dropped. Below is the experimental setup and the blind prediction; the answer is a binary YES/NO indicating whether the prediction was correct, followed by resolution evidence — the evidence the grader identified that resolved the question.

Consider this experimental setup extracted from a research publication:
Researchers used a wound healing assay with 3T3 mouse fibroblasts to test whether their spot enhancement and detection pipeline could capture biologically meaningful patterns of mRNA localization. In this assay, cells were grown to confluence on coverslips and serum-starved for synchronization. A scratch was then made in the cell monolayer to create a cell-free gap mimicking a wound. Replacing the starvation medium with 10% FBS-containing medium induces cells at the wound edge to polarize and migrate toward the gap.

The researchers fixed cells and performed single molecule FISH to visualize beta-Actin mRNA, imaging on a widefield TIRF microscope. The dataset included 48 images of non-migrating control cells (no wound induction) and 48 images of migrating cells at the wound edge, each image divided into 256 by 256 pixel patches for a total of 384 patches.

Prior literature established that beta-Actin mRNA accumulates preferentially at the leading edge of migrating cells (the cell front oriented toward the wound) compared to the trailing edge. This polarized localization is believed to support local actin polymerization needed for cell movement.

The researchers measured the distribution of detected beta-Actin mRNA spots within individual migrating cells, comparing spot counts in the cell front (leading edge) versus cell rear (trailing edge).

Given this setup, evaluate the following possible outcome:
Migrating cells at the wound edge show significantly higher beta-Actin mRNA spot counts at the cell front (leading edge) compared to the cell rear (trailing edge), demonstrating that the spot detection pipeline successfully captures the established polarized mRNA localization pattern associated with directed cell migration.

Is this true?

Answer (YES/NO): YES